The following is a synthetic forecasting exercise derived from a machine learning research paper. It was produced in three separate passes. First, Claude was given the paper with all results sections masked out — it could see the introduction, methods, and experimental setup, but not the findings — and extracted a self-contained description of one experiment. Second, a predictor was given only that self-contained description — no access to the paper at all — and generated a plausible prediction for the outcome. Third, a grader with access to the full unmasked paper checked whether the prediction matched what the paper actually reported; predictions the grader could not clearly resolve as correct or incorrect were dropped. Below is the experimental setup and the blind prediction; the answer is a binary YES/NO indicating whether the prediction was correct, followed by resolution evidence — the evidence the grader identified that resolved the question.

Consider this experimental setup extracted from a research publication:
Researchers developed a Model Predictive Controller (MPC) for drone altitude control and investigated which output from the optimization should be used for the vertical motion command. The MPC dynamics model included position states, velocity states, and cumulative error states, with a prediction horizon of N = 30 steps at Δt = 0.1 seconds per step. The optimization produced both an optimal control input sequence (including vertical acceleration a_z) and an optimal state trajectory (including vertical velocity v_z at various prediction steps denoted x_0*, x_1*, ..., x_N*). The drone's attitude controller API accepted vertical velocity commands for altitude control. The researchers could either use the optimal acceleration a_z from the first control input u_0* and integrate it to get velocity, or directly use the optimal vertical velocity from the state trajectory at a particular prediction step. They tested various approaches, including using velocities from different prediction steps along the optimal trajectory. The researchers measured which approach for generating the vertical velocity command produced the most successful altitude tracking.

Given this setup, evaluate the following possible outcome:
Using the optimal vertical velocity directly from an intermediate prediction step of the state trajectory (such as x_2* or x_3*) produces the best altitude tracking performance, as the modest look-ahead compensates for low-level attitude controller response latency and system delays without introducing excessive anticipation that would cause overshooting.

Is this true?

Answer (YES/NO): YES